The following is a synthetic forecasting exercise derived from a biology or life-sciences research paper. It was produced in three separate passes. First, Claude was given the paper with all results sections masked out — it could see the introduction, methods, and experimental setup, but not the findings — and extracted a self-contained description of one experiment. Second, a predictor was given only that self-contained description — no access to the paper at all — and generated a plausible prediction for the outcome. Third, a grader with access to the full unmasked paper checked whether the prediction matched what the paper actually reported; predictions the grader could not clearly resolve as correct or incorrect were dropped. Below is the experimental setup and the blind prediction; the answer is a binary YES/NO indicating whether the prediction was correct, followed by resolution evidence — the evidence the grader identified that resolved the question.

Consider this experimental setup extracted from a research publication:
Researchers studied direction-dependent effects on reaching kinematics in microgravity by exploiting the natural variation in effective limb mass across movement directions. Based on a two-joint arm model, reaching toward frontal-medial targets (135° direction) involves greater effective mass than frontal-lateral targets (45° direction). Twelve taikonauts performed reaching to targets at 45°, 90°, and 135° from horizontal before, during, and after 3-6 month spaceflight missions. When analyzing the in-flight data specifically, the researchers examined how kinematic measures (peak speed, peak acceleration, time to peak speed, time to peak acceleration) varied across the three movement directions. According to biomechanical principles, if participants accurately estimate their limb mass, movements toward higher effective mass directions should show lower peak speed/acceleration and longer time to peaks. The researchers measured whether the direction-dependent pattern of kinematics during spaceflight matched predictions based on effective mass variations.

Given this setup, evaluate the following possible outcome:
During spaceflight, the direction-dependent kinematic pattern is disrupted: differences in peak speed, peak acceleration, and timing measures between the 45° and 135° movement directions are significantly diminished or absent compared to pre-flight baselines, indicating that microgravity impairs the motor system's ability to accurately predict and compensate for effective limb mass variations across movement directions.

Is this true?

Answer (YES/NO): NO